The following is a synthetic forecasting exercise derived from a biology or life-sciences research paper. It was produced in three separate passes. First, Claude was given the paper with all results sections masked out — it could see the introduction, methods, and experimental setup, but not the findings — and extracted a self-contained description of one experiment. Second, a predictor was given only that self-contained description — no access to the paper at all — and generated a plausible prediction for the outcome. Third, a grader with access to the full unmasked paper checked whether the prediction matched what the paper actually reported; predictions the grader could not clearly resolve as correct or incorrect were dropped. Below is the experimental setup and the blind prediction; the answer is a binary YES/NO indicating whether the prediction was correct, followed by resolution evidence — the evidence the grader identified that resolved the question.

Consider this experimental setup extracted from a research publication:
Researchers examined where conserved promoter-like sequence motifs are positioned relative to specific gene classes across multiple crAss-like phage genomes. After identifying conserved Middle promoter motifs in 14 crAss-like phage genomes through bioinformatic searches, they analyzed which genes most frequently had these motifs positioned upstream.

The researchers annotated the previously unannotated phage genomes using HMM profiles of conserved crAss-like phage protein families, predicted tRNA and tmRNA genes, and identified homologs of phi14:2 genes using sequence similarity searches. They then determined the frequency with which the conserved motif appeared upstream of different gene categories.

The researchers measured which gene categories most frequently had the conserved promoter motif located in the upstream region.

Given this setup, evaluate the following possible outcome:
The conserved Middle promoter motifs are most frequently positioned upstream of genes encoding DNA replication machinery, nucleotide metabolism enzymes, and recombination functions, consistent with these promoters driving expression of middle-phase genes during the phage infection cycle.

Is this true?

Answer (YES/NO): NO